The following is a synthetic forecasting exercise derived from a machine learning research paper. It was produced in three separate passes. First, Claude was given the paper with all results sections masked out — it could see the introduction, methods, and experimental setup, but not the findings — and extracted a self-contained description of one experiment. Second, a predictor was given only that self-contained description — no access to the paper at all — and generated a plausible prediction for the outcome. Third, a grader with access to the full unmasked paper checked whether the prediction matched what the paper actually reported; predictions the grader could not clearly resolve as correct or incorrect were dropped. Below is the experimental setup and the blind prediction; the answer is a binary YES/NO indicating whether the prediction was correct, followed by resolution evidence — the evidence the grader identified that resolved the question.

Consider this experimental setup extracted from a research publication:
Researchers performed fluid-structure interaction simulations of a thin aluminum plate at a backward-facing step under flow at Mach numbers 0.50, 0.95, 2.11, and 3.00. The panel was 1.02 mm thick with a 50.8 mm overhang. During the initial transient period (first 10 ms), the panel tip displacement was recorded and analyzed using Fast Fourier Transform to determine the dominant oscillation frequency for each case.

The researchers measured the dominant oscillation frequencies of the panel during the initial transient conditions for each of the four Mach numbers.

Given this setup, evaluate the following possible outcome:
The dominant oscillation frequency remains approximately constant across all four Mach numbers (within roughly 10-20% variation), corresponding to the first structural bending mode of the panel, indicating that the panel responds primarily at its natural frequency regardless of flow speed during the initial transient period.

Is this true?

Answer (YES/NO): NO